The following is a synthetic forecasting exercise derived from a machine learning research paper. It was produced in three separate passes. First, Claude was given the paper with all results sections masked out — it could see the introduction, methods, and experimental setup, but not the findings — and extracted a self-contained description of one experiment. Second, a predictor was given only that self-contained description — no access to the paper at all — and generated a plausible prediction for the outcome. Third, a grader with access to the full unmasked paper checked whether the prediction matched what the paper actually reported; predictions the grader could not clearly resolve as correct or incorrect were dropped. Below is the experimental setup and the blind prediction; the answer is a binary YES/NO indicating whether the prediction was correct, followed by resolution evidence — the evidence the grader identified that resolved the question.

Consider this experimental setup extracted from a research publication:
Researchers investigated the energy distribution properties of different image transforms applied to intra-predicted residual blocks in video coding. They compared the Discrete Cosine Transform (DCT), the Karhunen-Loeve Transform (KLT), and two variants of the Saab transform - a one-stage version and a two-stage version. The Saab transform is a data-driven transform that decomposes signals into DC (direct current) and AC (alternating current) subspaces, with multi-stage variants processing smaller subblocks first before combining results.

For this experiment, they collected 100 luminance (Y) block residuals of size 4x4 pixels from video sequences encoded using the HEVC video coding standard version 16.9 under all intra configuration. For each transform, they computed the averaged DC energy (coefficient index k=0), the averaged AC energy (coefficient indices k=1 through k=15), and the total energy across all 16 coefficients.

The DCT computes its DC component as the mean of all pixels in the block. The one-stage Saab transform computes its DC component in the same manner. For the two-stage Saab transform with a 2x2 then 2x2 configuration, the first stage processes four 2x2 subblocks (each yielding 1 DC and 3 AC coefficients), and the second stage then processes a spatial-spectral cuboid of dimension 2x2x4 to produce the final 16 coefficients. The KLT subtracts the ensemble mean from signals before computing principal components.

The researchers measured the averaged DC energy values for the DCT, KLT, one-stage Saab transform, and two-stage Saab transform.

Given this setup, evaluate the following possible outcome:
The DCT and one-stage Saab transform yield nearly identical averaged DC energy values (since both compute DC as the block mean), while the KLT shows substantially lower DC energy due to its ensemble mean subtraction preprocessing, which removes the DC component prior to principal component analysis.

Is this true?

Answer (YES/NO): NO